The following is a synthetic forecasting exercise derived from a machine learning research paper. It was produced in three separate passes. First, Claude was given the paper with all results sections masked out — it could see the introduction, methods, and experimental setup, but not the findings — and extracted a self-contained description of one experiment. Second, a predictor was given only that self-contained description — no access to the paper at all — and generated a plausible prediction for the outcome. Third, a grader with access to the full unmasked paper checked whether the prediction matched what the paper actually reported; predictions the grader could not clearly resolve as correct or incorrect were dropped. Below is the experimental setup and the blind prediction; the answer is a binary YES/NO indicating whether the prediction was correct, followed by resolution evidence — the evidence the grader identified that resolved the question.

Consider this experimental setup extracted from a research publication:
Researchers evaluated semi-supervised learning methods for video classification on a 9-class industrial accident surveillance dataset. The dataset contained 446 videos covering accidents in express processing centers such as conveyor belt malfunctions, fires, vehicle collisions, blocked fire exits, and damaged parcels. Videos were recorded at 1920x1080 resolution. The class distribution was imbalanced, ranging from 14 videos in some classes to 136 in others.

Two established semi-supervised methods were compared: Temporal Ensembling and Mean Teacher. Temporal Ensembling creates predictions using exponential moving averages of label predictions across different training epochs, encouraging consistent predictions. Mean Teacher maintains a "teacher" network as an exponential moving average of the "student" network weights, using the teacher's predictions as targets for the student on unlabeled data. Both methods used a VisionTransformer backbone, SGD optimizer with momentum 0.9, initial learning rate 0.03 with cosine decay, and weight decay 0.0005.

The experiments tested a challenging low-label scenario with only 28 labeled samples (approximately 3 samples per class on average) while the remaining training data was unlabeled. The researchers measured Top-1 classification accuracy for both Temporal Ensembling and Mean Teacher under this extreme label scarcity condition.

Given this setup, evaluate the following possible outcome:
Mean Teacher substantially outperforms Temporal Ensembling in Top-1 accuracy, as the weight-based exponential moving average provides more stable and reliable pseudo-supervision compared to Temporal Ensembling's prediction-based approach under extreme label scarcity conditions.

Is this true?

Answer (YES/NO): NO